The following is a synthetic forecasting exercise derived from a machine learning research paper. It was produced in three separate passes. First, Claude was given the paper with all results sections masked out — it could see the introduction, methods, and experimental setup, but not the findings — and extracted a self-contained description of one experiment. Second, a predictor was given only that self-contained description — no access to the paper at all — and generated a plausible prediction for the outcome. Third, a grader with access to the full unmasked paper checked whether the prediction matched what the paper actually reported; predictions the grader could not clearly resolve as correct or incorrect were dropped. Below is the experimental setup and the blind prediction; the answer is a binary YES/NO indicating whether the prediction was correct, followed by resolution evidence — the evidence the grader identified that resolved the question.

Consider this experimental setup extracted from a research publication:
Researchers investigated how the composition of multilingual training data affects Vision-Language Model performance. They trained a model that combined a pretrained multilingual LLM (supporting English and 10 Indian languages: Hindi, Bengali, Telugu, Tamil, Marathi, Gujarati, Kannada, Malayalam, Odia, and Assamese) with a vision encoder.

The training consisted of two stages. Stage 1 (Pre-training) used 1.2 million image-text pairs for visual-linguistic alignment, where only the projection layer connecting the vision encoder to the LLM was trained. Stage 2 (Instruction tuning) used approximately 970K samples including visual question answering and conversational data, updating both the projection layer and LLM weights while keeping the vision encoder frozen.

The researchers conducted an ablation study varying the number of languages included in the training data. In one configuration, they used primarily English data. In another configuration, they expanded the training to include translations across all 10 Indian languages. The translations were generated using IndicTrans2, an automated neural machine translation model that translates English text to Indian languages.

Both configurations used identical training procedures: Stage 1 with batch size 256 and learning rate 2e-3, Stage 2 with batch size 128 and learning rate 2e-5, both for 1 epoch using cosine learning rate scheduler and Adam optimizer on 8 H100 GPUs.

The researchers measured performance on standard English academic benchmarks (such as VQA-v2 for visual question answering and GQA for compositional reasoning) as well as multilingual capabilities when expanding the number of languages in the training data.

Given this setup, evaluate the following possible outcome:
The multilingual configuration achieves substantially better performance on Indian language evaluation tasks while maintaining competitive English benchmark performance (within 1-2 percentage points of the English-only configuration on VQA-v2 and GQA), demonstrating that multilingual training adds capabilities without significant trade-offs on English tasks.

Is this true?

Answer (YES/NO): NO